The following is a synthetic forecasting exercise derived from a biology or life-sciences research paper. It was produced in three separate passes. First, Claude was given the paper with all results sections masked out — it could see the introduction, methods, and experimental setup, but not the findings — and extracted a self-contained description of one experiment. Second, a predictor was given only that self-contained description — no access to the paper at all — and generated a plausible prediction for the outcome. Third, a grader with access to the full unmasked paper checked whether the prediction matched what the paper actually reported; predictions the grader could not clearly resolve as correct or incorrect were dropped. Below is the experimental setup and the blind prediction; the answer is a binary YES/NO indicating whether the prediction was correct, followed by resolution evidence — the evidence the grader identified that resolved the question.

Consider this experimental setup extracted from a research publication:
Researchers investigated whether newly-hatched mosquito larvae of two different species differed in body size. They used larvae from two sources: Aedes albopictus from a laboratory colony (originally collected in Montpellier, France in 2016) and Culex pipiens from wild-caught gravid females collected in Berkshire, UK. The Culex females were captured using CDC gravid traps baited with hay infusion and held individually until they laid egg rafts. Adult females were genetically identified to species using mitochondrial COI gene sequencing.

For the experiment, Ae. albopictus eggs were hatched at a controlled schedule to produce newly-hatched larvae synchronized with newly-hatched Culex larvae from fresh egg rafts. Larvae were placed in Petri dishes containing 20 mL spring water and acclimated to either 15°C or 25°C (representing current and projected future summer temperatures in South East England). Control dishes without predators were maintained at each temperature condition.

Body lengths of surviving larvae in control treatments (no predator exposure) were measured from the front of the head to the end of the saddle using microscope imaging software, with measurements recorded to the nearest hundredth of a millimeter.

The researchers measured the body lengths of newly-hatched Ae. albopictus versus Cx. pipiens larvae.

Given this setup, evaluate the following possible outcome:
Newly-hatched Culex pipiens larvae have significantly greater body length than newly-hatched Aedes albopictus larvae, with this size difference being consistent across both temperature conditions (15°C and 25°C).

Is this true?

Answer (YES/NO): NO